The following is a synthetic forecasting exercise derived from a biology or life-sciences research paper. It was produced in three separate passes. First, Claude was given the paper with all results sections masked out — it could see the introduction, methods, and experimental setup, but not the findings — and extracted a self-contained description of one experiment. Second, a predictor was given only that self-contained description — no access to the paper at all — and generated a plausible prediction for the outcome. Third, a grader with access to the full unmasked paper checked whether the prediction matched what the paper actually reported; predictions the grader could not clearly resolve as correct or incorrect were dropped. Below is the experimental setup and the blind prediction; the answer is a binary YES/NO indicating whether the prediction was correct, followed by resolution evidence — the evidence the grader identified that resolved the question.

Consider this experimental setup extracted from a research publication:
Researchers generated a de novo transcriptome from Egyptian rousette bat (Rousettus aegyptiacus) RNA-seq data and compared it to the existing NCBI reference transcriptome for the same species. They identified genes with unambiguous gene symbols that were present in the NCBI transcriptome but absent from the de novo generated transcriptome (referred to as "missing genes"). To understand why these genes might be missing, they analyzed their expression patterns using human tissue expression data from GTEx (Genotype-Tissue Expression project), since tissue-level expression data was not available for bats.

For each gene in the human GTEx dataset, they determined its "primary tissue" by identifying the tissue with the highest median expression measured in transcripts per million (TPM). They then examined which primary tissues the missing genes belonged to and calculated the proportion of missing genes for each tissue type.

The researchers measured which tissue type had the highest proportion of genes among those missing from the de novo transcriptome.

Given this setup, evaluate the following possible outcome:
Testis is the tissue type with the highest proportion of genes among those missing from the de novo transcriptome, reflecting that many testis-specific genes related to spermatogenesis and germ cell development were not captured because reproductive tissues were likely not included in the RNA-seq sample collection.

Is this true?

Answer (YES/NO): NO